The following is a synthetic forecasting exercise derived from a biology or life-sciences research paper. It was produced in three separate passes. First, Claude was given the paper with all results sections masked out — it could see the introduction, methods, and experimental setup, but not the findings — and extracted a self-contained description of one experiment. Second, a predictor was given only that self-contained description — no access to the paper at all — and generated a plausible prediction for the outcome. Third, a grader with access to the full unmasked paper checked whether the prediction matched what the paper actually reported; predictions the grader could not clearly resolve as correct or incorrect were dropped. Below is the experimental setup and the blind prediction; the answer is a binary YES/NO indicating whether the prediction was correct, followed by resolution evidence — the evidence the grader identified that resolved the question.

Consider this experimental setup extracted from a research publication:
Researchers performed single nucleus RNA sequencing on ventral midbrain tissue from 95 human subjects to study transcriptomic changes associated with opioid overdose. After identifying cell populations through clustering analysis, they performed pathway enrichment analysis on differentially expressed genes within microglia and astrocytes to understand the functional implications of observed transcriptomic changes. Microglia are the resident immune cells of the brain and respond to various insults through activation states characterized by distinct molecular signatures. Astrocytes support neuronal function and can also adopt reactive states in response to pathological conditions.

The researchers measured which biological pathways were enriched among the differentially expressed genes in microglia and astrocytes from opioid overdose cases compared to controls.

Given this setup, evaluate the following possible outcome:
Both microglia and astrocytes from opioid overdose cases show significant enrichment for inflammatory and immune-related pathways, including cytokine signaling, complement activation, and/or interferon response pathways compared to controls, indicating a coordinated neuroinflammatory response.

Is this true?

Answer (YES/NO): YES